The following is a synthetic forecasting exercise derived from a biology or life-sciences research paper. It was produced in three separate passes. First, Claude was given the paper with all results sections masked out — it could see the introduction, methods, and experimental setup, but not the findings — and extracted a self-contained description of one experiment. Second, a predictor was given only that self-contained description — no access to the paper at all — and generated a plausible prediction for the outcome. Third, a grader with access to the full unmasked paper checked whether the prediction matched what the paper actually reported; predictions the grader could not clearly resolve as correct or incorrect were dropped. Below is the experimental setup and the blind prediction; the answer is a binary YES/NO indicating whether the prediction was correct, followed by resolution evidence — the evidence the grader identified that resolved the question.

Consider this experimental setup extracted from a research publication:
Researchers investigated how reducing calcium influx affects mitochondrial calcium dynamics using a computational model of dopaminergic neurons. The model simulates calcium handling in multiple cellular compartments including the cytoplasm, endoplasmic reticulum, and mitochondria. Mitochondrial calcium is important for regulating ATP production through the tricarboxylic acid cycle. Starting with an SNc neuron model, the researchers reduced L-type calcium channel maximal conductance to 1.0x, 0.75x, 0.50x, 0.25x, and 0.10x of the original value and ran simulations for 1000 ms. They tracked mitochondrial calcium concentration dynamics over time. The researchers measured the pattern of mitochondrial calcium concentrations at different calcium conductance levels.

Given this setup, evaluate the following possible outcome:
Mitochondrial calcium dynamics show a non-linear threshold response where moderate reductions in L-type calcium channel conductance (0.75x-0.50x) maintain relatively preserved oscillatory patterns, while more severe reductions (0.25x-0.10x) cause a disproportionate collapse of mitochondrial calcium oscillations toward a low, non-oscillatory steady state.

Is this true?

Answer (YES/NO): NO